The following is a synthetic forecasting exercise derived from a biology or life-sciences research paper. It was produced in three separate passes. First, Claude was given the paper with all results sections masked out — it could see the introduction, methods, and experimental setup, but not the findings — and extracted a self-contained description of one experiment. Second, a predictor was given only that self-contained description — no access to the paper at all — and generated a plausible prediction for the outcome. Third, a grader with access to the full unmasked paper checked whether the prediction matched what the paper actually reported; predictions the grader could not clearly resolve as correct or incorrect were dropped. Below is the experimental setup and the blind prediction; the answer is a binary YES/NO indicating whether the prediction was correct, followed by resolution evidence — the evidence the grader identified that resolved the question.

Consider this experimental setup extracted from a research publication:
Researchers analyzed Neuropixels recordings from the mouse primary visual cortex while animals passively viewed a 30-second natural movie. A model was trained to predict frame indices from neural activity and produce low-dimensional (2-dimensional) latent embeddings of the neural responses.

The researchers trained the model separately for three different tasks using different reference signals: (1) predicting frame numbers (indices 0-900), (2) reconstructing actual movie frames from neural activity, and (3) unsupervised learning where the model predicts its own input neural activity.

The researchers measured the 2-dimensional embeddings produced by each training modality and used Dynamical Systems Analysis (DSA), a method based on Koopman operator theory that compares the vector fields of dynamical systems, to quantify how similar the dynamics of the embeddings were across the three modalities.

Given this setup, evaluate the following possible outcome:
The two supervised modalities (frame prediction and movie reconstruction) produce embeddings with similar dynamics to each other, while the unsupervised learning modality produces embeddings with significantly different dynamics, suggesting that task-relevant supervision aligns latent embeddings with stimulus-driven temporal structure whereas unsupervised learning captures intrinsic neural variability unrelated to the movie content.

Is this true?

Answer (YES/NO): NO